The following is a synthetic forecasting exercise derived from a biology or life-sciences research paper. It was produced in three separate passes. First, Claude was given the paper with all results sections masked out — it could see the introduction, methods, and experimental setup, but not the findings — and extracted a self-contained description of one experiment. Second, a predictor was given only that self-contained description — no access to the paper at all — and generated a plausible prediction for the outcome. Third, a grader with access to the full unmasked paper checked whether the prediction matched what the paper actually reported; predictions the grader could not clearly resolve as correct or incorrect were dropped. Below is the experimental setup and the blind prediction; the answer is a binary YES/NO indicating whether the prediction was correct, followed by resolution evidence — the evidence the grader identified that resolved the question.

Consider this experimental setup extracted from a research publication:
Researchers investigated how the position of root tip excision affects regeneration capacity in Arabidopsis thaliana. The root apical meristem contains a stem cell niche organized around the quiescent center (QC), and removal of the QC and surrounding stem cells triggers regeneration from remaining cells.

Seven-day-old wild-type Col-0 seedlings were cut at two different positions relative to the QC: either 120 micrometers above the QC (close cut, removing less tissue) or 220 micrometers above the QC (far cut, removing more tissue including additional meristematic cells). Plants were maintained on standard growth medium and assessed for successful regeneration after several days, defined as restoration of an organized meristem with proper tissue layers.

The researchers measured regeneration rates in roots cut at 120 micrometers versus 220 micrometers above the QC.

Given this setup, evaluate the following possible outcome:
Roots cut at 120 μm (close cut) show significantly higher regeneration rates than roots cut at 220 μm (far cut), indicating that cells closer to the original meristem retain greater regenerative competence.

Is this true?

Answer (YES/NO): YES